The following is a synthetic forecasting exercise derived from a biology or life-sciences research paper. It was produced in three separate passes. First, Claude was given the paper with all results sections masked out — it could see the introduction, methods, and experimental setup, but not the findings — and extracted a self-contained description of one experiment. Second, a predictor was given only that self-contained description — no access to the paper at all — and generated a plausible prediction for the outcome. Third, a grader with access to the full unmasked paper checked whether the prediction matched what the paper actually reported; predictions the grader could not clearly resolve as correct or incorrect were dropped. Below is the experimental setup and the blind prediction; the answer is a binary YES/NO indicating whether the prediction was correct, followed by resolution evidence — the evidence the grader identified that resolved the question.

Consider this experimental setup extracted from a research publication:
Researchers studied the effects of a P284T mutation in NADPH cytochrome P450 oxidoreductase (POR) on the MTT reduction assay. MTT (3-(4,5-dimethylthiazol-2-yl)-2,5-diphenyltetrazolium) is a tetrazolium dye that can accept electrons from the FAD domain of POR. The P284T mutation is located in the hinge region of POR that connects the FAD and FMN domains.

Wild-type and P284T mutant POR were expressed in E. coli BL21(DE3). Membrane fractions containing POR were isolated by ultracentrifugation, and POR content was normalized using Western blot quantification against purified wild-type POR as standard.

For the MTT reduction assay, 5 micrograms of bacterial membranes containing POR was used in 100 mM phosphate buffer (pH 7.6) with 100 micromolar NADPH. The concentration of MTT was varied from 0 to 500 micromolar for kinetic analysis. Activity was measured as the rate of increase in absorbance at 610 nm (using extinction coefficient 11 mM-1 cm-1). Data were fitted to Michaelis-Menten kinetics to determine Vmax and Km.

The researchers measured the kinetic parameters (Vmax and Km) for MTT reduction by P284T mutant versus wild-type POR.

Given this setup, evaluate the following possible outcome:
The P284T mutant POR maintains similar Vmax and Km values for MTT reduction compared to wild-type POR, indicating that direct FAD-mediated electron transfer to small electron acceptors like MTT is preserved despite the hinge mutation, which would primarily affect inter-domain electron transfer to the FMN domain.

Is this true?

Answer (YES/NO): NO